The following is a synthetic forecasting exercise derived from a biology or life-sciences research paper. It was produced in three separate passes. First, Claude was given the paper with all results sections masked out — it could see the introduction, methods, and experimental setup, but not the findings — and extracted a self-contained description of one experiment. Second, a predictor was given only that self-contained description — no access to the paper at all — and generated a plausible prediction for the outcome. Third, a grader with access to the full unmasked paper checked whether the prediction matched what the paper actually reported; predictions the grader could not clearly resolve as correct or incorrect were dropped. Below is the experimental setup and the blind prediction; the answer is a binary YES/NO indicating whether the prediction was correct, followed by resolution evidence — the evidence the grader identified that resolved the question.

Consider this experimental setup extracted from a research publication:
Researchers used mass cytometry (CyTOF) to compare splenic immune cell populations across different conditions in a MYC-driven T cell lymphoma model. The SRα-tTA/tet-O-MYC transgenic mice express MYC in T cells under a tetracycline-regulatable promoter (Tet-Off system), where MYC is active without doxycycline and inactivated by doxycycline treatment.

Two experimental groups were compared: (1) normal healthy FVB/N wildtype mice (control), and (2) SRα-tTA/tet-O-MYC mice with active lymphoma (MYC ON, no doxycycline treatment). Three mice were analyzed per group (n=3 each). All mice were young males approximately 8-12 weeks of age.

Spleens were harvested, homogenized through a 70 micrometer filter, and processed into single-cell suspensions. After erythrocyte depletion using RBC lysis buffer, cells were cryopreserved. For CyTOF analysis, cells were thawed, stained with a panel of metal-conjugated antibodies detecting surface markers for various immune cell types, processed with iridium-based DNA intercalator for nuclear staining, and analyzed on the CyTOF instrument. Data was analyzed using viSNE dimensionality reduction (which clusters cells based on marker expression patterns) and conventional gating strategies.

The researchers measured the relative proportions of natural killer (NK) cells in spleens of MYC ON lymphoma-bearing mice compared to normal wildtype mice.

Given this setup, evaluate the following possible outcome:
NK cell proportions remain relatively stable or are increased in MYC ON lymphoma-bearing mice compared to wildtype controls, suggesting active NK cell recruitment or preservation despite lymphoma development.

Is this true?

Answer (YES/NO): NO